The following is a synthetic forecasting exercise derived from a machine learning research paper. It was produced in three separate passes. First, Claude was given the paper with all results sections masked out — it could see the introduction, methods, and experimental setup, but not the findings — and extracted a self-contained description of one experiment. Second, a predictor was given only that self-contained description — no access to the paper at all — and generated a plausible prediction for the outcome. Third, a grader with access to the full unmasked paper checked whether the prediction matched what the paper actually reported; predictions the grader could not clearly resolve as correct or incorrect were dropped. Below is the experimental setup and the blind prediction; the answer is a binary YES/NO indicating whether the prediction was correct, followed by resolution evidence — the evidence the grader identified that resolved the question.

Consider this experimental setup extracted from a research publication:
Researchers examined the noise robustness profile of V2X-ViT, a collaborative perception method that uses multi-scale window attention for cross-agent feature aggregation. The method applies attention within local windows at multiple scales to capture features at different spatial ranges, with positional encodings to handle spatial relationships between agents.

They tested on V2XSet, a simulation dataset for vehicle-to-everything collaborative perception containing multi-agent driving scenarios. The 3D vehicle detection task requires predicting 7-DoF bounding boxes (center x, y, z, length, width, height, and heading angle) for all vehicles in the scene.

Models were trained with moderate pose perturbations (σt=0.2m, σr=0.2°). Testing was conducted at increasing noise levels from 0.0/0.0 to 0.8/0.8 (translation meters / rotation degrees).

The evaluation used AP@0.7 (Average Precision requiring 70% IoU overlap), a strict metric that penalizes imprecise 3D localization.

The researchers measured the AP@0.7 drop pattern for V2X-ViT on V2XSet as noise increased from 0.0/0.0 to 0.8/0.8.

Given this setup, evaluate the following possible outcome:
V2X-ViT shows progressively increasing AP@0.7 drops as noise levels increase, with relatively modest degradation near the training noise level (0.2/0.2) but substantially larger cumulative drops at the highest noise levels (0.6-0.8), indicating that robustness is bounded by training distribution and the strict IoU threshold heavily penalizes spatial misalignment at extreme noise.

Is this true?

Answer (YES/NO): YES